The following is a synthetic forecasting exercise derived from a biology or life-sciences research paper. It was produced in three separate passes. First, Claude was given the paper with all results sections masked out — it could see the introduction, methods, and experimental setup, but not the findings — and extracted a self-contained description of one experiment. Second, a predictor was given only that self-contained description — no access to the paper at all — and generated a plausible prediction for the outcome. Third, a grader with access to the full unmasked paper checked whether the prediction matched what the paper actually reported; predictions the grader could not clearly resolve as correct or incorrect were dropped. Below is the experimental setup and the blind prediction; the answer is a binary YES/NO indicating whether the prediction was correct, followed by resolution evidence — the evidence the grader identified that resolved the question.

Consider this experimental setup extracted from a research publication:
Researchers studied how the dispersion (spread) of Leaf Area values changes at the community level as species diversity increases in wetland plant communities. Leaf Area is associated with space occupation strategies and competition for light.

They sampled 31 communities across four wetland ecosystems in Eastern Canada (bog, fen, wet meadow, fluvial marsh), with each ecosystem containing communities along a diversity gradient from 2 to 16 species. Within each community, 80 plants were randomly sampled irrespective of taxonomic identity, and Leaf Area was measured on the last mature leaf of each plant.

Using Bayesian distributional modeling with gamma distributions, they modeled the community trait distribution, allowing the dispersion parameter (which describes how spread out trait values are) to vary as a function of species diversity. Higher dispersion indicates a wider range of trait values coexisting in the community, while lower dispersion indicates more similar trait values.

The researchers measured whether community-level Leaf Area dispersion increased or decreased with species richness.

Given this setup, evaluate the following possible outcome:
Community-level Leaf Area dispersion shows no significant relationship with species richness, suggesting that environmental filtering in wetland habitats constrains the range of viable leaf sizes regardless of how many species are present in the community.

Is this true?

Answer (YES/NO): NO